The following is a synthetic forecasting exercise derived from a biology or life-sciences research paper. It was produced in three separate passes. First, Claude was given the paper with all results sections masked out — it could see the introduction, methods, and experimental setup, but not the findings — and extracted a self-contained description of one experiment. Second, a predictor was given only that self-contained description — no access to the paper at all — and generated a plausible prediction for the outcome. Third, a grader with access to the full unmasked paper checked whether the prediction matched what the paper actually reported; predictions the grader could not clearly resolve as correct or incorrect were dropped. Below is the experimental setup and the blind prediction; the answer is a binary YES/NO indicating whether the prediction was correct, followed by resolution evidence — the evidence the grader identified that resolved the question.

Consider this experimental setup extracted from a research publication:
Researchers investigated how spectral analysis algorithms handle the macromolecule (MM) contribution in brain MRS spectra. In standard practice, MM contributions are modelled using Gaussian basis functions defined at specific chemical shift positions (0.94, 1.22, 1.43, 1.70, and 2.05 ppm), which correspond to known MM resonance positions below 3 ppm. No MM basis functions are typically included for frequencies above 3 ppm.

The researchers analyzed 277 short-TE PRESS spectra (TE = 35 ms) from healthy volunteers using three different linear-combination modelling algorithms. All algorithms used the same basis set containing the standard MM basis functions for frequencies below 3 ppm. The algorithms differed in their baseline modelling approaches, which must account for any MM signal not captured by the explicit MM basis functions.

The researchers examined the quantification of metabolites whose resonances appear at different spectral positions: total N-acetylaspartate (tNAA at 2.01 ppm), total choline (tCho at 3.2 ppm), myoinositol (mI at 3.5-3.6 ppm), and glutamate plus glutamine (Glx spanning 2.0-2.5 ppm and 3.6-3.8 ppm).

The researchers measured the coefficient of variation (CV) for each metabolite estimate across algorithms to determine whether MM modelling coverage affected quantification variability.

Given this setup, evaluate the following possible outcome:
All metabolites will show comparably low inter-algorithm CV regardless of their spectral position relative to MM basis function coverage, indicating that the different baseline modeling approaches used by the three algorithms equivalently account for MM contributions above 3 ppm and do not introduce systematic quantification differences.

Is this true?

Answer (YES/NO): NO